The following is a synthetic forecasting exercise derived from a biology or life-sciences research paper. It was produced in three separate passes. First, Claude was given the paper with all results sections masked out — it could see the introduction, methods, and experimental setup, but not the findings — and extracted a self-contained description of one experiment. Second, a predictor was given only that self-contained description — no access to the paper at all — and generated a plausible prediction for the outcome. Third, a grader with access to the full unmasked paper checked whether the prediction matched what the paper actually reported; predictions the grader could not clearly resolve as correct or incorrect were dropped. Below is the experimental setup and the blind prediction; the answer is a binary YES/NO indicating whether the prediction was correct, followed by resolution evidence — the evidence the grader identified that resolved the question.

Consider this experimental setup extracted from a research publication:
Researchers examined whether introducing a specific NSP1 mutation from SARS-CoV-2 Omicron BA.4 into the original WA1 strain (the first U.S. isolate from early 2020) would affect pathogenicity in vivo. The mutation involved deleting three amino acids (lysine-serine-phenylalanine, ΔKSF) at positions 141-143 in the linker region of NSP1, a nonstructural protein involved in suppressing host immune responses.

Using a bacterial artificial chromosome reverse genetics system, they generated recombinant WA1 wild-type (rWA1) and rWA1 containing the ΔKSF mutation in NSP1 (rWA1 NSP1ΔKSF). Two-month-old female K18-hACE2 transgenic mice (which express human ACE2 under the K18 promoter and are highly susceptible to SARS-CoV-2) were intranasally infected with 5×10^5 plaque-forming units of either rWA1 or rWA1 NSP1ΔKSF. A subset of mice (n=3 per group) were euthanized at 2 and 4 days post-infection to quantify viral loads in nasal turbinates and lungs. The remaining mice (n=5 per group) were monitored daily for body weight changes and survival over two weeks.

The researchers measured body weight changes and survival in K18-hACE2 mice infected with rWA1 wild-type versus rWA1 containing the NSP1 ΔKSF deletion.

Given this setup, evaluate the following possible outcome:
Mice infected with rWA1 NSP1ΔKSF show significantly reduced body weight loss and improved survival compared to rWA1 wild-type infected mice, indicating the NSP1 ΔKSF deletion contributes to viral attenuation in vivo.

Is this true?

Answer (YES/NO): YES